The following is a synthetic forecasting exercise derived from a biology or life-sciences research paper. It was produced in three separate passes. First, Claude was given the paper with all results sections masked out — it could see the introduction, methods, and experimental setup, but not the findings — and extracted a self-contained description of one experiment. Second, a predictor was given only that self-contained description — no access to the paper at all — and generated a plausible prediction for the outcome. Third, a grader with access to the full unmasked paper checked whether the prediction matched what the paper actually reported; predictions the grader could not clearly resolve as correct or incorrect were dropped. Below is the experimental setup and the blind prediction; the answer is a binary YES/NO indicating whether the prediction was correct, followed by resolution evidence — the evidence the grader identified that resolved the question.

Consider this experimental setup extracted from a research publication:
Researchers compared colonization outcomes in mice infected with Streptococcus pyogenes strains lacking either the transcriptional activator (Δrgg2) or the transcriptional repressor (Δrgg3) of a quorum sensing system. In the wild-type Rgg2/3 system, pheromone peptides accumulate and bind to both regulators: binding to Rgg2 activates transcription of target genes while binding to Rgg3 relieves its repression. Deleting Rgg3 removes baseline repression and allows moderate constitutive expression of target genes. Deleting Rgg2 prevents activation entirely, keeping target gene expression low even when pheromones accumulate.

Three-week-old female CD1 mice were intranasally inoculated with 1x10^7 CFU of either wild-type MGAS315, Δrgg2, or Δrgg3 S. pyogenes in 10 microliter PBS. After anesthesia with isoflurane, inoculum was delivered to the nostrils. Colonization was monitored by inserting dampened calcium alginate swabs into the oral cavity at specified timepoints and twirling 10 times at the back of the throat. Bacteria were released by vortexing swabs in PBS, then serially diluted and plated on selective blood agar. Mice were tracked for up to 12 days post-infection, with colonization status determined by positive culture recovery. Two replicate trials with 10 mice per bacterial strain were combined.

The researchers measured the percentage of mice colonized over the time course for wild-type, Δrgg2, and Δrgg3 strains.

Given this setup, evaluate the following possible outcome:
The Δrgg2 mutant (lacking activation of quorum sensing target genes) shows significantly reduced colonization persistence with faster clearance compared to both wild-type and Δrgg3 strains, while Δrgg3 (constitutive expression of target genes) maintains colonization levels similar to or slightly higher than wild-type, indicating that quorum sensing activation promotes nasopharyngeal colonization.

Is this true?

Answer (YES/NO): YES